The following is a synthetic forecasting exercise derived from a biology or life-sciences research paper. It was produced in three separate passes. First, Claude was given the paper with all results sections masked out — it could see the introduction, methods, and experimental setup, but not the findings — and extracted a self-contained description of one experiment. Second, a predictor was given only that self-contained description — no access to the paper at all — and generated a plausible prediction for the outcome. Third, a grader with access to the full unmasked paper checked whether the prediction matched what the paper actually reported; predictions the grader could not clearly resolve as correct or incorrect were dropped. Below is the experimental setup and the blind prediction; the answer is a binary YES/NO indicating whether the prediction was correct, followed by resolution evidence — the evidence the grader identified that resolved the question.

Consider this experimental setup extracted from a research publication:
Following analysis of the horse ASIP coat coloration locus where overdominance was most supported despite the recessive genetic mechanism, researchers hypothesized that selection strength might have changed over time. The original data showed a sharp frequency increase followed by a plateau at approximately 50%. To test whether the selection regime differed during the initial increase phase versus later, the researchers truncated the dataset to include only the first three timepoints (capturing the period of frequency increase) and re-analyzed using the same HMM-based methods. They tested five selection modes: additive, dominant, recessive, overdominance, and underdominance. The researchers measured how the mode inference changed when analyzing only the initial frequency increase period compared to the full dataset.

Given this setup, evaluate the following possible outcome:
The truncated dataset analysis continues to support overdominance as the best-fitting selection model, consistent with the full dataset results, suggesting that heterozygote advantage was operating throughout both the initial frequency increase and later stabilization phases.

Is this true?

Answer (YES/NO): NO